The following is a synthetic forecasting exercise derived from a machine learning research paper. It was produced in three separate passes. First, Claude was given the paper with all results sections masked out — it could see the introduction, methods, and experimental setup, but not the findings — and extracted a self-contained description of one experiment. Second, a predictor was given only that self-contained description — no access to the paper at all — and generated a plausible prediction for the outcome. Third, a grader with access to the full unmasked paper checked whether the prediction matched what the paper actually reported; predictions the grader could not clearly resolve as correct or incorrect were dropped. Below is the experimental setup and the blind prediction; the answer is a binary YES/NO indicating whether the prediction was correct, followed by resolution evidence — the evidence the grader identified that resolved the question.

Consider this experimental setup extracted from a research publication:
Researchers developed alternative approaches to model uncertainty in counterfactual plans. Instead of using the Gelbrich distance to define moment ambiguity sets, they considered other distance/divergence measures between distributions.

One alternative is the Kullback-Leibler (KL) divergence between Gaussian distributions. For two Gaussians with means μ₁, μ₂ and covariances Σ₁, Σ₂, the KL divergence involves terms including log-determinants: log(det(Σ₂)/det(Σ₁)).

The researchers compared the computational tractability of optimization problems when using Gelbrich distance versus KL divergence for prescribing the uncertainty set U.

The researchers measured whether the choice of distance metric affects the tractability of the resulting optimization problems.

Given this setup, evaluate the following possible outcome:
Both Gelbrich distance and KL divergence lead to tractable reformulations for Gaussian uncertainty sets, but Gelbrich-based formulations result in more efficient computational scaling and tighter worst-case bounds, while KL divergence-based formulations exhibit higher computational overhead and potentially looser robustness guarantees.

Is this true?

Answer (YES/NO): NO